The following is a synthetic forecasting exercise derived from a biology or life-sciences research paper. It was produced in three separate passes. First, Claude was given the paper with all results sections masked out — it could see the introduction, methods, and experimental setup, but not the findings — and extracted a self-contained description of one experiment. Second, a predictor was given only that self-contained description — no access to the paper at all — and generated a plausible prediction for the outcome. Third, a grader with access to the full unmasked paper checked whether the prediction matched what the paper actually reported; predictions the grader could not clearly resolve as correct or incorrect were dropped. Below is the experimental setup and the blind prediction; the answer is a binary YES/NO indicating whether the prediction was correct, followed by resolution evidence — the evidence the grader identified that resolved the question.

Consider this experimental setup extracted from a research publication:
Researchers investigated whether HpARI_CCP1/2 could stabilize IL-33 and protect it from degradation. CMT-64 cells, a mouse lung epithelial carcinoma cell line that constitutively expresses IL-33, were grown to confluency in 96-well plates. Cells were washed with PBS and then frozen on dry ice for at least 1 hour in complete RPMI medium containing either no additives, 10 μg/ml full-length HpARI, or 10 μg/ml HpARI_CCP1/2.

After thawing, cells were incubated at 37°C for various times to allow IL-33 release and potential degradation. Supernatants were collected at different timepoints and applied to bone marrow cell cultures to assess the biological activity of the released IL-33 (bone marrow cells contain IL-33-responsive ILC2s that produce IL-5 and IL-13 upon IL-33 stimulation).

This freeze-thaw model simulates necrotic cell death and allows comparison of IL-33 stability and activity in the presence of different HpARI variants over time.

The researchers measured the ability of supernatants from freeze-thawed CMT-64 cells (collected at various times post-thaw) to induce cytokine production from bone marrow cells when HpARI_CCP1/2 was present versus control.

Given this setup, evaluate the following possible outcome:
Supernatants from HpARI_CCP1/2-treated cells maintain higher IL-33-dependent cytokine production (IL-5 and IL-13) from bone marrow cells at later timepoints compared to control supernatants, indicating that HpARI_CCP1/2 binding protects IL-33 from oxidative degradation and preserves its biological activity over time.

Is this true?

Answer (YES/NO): YES